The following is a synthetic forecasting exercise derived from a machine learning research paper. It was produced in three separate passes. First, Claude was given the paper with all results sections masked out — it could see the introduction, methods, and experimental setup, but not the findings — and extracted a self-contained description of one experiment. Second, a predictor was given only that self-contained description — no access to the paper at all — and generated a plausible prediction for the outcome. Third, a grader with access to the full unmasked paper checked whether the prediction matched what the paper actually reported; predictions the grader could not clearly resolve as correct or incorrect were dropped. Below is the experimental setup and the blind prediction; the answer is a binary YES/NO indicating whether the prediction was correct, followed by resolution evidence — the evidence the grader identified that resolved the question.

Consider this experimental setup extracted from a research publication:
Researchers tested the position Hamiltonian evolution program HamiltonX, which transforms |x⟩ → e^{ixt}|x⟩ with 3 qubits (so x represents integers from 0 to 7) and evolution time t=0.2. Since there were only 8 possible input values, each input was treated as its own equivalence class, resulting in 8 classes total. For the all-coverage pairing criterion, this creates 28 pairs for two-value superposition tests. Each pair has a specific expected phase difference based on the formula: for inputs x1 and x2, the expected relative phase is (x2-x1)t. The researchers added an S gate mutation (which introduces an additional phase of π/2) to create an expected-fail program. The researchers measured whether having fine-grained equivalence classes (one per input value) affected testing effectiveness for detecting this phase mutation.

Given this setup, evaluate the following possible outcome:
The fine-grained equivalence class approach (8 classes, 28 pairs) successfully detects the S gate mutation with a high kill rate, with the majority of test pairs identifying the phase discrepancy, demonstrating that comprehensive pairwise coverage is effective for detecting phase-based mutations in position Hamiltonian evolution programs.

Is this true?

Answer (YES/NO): YES